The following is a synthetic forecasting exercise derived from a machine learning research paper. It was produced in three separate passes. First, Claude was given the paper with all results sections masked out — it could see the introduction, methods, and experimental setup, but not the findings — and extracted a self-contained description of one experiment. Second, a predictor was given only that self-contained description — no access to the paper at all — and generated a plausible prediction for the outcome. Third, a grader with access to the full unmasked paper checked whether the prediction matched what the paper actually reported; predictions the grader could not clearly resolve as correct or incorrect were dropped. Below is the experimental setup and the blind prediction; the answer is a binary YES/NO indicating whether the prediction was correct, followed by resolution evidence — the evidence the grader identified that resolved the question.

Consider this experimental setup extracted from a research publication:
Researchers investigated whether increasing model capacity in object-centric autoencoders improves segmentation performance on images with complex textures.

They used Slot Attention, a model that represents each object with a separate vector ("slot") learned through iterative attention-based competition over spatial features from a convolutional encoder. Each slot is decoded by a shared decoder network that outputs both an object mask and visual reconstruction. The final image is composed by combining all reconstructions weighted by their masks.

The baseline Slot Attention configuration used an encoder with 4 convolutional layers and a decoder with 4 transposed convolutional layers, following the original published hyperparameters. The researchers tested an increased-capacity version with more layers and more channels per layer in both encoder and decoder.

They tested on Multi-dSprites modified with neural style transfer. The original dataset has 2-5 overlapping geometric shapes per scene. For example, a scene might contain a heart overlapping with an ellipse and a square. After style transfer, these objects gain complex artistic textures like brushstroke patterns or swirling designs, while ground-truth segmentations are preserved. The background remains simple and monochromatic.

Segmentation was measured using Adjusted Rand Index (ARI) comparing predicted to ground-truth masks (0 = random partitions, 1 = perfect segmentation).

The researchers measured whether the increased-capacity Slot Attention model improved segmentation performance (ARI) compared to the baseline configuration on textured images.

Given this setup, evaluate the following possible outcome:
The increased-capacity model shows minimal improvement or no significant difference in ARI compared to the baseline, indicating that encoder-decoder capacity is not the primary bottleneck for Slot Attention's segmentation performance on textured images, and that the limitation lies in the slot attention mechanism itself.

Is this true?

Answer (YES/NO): NO